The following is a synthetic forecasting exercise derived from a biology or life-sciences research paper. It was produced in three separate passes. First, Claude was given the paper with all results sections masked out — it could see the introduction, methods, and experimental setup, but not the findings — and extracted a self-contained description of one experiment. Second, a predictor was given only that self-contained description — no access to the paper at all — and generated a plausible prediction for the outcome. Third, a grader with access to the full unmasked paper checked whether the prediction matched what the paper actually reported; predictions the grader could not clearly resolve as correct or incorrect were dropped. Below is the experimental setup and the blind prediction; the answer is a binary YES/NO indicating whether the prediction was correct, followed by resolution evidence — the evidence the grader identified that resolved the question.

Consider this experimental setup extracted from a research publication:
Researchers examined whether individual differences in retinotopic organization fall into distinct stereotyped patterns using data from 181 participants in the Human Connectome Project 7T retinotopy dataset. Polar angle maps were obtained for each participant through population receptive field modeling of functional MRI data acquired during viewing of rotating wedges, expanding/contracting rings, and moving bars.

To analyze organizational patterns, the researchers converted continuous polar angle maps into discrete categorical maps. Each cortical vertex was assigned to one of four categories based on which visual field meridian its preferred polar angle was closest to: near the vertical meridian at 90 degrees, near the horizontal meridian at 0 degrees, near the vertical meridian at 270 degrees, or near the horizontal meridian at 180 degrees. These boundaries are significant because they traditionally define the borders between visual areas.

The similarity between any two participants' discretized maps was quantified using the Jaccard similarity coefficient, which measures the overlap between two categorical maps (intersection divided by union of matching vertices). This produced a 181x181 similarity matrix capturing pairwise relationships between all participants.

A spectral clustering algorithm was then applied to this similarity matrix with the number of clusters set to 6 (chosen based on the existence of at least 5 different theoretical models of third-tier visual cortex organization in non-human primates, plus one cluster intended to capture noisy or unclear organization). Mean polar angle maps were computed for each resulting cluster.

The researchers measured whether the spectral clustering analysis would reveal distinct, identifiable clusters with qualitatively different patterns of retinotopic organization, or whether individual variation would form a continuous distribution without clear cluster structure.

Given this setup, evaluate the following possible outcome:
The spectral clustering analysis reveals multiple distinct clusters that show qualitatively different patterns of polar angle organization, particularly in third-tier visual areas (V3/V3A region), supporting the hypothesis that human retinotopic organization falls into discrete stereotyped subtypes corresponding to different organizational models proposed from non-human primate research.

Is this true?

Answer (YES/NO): YES